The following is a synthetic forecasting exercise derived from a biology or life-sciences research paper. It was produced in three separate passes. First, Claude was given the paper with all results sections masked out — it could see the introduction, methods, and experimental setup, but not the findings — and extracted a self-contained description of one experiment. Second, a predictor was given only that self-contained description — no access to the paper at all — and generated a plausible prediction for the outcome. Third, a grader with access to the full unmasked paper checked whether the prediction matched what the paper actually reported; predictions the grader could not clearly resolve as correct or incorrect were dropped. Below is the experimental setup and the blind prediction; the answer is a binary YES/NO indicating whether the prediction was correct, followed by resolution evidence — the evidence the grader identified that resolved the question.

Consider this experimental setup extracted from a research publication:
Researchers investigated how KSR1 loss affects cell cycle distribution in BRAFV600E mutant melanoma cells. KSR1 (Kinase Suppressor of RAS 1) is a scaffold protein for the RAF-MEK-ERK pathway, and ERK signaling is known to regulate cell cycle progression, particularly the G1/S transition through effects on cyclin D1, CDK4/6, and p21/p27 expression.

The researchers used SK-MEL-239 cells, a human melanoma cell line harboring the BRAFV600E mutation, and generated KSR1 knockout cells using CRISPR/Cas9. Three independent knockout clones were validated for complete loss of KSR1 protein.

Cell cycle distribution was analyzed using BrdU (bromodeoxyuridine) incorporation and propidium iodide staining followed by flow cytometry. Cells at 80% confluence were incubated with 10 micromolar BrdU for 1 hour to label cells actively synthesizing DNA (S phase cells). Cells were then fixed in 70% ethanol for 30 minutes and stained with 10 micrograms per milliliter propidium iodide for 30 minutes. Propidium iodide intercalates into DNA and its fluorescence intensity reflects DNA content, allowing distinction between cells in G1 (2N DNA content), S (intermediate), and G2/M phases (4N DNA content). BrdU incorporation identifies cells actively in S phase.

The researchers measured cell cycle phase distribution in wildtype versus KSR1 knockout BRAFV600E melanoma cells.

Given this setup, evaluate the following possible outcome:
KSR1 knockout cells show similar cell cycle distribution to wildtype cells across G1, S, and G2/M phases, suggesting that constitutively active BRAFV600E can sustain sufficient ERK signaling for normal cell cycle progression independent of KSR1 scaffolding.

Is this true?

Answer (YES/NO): NO